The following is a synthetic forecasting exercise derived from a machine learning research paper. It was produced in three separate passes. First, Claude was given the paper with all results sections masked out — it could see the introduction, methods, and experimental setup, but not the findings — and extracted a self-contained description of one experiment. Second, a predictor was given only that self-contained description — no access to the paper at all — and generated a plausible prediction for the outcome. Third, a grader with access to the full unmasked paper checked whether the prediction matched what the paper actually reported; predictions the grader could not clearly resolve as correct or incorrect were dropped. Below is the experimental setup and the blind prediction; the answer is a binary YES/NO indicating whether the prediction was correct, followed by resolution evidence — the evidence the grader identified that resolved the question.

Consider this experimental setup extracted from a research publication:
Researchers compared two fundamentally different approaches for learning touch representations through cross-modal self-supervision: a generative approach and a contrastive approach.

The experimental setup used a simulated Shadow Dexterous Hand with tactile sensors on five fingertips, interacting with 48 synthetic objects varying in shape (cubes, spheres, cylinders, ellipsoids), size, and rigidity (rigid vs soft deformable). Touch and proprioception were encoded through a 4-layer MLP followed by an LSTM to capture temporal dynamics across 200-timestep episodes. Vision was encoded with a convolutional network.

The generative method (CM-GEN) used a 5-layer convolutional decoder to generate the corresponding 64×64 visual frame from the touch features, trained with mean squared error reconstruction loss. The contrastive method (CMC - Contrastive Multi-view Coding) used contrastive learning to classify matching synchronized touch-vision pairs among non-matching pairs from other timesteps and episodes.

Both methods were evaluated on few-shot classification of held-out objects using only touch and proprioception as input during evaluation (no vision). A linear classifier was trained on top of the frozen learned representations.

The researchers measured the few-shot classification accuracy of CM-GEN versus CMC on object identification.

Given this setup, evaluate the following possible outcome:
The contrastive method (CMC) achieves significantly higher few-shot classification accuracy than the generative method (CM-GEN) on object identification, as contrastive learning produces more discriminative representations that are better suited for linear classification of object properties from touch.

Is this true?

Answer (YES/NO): NO